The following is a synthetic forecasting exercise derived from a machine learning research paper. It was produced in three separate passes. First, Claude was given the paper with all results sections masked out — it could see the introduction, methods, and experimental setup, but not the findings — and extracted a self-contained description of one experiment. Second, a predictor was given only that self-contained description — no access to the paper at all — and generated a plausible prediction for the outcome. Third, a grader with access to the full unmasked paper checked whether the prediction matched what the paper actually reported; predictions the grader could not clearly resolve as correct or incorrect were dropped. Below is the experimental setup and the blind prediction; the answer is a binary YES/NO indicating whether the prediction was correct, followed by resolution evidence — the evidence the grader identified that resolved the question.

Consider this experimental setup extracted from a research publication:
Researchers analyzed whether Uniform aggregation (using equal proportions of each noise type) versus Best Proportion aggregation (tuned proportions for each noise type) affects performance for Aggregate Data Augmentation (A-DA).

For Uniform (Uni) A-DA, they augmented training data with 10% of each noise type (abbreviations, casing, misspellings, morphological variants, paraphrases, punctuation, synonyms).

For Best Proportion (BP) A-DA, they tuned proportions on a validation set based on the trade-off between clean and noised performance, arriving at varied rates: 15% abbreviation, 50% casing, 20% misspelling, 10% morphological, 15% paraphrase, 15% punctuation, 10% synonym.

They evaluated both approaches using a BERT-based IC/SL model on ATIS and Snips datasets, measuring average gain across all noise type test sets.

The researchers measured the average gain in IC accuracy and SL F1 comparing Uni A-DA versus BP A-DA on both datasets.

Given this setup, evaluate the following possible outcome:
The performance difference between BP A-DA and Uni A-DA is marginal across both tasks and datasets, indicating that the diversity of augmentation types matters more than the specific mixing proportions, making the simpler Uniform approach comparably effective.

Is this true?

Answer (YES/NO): NO